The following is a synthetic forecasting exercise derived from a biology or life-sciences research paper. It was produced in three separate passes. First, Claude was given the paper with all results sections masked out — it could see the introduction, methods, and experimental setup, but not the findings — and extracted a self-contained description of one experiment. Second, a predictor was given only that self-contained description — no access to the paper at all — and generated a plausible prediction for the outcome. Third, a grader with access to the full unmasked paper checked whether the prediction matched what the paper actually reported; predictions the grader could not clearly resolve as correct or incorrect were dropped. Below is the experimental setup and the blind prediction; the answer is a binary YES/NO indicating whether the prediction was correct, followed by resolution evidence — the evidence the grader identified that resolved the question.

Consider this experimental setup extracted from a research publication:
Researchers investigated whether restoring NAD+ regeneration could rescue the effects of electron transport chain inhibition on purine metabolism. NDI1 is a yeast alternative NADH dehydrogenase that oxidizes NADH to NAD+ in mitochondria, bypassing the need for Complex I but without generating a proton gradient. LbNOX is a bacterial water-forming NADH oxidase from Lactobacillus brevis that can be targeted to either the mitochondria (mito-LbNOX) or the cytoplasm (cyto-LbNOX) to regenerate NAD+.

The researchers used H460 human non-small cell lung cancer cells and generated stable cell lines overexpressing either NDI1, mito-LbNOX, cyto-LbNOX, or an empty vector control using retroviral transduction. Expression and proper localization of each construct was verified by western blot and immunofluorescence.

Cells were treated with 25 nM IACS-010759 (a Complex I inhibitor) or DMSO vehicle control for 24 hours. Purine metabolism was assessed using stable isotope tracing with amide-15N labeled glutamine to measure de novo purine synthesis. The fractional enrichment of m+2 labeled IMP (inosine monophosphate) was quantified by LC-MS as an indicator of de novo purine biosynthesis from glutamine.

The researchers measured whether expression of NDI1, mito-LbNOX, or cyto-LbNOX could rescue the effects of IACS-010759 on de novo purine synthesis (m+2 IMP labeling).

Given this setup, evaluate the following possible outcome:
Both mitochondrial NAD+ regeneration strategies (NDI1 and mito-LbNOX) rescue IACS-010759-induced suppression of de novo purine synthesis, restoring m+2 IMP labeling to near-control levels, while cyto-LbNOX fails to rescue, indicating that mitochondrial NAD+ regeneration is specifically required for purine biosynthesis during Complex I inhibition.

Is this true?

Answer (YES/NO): NO